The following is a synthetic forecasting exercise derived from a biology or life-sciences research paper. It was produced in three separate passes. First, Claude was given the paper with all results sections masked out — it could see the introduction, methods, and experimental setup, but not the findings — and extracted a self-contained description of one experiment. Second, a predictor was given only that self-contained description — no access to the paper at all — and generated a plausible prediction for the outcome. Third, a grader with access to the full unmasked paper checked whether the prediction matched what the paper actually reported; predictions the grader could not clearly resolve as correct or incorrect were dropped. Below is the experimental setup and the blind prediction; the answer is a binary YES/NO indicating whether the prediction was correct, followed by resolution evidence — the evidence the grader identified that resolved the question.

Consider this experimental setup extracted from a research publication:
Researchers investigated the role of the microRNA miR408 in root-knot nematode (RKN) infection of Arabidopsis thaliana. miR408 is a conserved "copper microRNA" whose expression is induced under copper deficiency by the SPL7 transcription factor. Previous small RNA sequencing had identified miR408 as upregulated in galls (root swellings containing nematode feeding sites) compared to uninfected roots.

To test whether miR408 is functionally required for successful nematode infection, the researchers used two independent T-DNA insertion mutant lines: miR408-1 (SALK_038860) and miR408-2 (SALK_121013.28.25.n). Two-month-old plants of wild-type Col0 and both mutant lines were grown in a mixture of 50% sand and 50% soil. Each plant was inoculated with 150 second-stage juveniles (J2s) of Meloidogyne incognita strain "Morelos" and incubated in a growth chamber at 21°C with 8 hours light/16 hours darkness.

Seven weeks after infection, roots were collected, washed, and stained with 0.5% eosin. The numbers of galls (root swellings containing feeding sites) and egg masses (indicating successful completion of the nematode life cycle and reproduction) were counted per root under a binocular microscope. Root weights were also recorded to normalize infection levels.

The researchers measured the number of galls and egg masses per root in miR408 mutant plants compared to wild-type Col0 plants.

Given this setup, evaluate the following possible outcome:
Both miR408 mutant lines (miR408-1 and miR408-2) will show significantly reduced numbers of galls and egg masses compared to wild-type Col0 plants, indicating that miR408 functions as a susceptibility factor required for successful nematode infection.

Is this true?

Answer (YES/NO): YES